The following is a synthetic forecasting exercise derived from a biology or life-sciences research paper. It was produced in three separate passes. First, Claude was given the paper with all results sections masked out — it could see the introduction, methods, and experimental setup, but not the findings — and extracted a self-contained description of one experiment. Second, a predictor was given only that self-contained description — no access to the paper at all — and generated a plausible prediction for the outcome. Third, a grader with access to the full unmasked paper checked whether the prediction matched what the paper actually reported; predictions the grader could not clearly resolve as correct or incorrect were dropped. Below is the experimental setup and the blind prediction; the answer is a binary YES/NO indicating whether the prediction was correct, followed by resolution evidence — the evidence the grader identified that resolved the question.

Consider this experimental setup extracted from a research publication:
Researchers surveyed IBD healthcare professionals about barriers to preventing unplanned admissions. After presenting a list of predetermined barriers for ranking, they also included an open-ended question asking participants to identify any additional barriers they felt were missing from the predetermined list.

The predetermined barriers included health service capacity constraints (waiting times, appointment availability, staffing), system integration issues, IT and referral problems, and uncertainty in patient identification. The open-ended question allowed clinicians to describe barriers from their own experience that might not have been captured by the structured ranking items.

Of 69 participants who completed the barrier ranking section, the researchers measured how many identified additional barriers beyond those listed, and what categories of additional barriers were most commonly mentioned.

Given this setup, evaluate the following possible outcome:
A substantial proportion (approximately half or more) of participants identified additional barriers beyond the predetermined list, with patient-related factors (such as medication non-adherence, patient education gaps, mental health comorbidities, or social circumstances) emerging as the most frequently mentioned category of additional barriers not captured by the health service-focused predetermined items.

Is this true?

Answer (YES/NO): NO